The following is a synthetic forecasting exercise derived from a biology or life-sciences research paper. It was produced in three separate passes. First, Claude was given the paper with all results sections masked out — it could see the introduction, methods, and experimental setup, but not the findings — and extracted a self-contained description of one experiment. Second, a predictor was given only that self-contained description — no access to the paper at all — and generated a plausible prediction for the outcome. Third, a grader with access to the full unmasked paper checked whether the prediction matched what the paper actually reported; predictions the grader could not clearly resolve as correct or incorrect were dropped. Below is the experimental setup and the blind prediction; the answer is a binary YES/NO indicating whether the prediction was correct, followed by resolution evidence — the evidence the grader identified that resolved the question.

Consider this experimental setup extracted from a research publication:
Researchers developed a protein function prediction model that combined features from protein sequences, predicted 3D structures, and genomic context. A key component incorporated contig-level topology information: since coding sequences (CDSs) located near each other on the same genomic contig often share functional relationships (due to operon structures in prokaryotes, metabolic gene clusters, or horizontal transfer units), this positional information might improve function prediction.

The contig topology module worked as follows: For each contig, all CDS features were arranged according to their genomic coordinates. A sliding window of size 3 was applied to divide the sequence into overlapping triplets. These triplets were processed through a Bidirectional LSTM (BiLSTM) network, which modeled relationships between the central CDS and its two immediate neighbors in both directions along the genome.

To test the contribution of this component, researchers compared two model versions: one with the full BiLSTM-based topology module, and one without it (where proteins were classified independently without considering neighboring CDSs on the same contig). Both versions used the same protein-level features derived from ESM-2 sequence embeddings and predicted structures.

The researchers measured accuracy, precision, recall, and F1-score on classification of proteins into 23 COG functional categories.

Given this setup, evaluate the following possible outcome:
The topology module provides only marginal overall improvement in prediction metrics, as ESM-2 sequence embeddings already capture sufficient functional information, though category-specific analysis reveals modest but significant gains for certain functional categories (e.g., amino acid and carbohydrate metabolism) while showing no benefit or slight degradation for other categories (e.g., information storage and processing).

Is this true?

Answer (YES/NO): NO